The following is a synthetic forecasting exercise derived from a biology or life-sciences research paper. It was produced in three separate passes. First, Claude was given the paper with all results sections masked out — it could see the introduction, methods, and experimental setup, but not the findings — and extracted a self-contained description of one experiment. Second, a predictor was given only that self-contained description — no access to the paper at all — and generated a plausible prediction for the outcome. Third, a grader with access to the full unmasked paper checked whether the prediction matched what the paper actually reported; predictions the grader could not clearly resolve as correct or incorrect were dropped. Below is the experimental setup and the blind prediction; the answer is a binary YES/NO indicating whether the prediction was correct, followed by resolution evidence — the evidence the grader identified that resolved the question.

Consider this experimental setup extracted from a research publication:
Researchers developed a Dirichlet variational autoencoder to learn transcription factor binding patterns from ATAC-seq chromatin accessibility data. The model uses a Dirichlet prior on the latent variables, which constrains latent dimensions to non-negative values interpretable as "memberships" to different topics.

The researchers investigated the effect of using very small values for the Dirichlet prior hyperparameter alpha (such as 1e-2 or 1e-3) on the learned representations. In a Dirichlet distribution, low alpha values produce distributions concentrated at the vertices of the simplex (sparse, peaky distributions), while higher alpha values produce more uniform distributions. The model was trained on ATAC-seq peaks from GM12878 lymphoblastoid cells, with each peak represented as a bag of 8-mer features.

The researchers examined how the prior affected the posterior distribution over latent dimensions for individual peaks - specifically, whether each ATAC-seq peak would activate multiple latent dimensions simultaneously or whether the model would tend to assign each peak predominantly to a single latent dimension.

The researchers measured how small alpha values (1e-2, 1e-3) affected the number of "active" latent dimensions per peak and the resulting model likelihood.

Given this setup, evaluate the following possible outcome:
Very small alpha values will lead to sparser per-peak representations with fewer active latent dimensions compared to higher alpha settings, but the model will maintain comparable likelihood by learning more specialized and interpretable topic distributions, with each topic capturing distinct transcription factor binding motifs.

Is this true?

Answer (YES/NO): NO